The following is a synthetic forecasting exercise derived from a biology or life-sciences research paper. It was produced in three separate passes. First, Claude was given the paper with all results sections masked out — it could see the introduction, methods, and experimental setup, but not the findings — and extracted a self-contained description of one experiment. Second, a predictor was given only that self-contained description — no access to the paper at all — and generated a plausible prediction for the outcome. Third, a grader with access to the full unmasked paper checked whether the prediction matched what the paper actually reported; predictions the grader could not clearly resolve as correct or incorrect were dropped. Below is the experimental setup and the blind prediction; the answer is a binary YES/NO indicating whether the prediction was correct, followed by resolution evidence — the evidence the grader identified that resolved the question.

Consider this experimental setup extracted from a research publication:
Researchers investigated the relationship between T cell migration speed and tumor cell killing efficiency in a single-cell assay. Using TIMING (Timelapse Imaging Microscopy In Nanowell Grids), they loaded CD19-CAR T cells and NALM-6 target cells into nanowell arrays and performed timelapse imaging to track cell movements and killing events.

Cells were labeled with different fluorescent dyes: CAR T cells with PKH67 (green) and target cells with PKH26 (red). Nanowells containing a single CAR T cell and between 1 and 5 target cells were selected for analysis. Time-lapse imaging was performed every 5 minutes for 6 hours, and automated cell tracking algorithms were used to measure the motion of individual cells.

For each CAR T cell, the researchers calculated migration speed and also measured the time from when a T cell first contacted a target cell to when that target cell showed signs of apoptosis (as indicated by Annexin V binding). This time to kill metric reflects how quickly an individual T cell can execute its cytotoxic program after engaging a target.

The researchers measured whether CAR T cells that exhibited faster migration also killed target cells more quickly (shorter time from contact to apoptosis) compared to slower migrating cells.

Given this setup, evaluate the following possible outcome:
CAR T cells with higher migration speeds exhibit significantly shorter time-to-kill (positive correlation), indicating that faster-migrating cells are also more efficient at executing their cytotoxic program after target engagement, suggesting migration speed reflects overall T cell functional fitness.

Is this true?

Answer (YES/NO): YES